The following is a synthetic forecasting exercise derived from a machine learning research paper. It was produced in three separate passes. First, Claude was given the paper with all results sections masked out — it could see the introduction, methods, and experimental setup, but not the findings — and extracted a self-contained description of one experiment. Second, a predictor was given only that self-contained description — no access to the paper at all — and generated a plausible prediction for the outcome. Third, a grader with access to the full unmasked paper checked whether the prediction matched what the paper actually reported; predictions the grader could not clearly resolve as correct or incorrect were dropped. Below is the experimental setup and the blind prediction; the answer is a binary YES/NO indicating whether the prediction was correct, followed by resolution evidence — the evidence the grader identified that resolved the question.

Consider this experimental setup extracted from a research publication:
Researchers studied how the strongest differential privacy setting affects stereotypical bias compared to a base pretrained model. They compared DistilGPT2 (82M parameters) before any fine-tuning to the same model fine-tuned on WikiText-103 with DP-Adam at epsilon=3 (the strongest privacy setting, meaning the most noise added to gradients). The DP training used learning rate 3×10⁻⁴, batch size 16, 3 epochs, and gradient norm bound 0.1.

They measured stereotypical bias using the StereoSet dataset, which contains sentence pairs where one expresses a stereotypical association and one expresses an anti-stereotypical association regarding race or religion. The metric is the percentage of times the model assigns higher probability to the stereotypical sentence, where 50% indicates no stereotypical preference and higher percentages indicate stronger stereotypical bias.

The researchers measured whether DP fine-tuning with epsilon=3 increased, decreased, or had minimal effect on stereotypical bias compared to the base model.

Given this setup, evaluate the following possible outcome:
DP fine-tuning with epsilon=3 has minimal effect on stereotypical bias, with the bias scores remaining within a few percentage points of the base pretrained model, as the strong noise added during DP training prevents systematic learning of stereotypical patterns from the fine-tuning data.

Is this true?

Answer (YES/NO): YES